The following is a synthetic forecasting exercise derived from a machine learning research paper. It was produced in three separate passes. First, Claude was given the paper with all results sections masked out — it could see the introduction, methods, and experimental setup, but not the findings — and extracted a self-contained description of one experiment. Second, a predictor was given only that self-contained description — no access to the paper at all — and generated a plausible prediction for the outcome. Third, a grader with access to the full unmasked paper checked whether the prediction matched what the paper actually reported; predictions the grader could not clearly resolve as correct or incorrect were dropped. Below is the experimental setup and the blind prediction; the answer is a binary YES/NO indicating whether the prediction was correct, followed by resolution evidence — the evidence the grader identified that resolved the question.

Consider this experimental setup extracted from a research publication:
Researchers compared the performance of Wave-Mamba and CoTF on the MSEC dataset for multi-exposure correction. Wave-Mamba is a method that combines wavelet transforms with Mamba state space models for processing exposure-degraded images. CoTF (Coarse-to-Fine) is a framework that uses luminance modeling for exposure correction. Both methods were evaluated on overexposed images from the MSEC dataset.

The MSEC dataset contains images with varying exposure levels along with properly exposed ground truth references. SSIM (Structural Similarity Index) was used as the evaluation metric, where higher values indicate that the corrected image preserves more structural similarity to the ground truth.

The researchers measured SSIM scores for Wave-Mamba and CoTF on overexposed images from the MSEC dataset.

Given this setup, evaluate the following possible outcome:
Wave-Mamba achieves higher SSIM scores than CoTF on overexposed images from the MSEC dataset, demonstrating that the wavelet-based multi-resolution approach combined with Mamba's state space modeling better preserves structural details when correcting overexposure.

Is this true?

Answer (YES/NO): NO